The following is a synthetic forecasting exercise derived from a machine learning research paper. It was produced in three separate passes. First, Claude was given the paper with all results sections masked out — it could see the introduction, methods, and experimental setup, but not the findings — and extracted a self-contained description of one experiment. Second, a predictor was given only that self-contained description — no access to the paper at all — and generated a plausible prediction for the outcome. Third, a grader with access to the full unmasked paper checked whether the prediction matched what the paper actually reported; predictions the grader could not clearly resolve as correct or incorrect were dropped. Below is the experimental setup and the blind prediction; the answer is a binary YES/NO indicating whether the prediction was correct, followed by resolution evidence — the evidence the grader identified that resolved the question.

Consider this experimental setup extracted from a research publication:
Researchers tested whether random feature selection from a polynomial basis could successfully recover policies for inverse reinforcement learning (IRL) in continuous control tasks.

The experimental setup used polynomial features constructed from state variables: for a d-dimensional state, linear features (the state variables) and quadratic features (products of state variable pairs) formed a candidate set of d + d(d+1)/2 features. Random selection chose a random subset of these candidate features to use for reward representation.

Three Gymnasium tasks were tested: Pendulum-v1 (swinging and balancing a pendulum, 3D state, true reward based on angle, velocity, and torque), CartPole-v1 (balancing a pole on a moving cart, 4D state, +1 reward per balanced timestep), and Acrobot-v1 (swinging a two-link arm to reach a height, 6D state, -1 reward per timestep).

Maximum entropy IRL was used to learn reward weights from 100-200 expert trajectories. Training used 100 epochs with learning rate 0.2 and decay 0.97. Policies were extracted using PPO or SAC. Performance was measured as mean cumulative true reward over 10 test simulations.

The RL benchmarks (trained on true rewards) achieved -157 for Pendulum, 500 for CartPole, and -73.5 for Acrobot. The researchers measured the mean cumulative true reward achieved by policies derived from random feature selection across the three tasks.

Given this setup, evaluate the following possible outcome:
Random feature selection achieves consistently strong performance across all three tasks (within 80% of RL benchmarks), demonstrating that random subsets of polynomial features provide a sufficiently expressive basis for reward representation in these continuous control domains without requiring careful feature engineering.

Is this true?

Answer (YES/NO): NO